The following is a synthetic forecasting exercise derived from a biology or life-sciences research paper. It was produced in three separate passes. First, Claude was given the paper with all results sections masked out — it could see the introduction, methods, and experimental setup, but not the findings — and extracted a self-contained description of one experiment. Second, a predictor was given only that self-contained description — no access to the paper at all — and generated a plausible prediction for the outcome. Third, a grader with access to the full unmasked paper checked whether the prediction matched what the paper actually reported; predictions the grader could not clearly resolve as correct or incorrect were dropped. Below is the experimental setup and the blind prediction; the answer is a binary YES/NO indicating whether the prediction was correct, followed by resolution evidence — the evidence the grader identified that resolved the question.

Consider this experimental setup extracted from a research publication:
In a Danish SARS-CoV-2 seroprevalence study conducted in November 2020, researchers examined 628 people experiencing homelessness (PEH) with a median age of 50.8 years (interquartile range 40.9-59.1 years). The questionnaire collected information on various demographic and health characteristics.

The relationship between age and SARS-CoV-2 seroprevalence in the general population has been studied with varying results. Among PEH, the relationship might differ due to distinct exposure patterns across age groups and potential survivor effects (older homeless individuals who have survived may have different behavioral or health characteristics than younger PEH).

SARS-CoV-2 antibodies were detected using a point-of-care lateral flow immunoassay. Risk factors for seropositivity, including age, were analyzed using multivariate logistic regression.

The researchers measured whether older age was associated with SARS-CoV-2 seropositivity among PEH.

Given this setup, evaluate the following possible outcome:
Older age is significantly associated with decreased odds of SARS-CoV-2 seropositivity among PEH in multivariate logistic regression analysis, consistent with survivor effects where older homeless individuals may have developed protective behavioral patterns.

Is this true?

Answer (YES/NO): NO